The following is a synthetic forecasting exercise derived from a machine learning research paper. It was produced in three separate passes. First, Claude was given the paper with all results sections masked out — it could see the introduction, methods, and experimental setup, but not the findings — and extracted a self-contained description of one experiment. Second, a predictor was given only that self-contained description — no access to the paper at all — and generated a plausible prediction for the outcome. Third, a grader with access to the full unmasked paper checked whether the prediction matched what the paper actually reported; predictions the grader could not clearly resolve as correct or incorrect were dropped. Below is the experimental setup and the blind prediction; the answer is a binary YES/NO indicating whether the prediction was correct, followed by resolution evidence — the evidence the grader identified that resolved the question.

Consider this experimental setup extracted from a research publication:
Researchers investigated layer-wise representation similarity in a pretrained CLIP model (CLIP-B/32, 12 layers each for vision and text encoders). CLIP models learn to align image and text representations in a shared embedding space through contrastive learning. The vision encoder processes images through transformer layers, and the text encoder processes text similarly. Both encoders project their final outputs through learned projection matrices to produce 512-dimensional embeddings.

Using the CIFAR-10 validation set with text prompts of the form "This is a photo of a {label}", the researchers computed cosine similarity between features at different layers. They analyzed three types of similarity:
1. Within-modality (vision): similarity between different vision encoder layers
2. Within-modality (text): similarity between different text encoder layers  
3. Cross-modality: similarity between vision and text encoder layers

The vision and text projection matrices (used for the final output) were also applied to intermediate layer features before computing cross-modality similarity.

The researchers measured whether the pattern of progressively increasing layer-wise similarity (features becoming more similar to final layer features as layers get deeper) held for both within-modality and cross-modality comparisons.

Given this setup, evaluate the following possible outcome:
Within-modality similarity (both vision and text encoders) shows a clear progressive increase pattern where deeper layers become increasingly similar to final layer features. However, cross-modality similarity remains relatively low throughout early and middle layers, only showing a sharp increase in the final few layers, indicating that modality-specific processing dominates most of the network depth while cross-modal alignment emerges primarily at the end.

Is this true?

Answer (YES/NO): NO